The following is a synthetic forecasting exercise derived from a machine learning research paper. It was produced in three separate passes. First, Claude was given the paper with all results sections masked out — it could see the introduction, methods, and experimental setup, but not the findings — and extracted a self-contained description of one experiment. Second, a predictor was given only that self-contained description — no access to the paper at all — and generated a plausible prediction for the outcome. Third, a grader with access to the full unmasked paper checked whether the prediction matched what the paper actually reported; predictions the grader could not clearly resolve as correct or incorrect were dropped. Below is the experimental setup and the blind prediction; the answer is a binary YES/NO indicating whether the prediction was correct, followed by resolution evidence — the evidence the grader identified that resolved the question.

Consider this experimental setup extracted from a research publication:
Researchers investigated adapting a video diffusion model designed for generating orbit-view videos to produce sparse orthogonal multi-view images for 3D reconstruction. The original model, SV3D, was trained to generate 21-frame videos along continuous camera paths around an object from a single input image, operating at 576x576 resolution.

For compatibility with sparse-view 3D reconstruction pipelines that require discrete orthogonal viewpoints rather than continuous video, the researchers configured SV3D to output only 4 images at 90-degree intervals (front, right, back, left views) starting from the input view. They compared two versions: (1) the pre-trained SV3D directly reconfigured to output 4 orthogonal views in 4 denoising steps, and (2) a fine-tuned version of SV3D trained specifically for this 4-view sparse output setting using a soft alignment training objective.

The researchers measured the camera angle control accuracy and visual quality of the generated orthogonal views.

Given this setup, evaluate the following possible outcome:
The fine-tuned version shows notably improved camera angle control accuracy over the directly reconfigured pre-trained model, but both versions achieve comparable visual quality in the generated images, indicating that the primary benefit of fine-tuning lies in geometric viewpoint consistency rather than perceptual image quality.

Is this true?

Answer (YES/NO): NO